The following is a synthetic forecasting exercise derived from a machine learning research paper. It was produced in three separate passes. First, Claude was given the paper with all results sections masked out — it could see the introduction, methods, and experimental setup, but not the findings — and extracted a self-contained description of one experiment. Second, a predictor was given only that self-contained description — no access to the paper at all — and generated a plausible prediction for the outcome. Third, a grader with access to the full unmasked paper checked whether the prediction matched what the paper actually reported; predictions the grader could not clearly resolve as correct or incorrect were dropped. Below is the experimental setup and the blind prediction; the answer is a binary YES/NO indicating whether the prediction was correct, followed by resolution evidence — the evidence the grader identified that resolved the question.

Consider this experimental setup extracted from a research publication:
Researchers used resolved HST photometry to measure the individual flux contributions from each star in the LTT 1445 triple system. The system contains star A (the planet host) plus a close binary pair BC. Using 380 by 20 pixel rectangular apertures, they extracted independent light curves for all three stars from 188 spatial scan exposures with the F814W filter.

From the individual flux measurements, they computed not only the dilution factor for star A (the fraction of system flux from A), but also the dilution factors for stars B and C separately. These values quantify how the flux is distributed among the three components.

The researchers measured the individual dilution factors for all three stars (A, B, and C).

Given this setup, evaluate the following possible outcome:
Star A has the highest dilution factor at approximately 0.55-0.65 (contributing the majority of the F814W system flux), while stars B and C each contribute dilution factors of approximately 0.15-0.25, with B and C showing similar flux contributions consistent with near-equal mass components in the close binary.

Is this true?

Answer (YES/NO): NO